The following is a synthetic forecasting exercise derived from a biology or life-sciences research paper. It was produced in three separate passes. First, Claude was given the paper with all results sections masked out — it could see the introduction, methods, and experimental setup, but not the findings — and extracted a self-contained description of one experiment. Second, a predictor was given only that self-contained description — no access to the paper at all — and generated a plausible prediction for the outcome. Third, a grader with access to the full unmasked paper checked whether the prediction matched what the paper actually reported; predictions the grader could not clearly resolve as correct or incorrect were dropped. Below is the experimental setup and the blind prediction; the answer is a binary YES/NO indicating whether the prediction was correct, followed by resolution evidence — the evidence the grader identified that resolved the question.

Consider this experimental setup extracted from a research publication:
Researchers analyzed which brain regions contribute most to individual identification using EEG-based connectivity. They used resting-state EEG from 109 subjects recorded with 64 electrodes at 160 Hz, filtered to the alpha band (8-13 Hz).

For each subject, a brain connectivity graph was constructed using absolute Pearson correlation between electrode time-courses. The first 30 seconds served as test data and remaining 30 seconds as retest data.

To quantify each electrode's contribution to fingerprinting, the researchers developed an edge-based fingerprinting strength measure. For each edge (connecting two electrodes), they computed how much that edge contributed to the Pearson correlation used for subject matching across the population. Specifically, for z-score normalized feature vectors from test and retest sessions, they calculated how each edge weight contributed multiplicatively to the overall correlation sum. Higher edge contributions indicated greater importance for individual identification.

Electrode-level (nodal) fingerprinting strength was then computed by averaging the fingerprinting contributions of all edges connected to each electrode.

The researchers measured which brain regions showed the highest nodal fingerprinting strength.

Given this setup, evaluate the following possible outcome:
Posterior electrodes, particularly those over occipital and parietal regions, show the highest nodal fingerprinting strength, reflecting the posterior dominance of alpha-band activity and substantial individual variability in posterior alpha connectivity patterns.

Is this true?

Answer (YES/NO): NO